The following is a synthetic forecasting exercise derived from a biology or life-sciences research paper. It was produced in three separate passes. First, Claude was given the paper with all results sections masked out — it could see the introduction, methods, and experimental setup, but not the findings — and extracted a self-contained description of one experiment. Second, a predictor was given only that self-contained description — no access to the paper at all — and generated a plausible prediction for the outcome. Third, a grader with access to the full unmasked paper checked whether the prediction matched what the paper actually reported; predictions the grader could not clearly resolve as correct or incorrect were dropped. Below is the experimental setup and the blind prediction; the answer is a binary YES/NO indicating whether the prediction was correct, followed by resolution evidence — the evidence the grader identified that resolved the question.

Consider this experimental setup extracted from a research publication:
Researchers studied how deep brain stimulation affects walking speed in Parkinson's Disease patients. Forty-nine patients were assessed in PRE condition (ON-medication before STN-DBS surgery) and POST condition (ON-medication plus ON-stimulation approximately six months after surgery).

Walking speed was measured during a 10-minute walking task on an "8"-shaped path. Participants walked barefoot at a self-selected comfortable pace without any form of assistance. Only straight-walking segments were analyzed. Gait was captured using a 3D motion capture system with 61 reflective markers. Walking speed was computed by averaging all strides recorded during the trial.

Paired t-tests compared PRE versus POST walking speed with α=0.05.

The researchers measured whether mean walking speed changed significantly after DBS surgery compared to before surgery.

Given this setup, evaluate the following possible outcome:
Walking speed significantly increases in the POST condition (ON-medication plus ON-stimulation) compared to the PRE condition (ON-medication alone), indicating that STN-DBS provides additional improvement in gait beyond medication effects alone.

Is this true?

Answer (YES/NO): NO